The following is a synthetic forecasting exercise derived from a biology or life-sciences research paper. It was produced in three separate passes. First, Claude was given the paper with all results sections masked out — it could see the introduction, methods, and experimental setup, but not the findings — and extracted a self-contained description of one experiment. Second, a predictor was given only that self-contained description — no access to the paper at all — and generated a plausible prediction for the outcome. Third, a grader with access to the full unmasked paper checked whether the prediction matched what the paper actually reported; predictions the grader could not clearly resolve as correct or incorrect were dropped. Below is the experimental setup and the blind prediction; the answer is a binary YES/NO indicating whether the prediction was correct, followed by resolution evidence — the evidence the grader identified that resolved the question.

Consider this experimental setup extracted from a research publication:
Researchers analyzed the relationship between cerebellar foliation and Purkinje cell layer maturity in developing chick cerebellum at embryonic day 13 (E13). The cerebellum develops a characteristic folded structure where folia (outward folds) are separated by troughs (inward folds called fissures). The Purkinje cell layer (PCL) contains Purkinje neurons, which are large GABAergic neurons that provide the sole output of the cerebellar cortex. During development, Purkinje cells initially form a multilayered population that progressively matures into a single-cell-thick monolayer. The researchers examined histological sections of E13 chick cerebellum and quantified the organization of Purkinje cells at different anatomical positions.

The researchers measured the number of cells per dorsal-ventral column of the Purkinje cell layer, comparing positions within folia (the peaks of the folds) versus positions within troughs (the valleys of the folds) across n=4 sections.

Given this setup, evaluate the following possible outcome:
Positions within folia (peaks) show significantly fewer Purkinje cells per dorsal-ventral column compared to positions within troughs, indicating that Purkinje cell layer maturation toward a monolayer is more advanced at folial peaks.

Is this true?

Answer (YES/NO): NO